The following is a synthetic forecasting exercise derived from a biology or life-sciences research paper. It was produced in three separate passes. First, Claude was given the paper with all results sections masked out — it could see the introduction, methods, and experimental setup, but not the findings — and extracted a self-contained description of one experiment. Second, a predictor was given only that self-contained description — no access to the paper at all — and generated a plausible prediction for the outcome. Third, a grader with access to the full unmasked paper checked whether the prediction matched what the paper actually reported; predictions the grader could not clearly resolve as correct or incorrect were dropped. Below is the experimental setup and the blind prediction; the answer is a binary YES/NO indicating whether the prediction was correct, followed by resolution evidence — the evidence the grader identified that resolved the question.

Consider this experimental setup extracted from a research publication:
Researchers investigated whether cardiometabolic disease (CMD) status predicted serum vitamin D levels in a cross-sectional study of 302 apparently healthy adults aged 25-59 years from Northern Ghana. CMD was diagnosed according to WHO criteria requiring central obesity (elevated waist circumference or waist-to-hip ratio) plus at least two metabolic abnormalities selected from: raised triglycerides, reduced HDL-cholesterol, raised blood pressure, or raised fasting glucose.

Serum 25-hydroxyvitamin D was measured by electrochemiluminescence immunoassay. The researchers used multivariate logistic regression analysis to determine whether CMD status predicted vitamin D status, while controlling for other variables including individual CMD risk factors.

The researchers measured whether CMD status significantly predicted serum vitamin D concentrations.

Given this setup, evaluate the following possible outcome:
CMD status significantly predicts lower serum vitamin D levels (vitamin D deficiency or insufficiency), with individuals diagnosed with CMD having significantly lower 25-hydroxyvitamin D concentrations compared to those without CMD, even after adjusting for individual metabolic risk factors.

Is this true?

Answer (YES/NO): NO